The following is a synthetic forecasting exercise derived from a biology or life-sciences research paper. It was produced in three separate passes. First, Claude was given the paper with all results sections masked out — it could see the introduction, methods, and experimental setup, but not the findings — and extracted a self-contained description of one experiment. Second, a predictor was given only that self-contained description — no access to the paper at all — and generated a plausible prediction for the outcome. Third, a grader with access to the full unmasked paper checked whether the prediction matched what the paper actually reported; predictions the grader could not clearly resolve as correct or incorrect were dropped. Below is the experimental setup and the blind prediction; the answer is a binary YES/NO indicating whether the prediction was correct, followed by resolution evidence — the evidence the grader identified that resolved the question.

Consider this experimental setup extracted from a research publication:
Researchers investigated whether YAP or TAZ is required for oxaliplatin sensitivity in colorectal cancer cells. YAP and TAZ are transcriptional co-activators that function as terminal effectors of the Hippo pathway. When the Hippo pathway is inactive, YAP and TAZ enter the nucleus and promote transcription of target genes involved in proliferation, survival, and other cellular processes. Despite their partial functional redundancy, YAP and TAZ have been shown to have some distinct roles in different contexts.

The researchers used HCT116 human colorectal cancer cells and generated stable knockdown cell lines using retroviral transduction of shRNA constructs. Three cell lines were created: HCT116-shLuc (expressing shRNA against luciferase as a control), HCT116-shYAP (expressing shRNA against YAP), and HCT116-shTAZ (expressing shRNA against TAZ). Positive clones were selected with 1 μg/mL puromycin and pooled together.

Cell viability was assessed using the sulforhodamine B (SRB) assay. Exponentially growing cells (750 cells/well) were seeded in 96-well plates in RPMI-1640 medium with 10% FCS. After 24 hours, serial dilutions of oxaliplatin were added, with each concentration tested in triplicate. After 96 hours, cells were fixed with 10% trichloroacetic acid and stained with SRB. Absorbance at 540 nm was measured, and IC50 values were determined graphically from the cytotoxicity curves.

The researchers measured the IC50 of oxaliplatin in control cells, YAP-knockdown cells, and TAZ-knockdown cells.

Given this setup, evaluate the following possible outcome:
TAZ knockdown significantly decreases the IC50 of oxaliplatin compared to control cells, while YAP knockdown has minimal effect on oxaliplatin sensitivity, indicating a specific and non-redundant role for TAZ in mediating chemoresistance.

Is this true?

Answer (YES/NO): NO